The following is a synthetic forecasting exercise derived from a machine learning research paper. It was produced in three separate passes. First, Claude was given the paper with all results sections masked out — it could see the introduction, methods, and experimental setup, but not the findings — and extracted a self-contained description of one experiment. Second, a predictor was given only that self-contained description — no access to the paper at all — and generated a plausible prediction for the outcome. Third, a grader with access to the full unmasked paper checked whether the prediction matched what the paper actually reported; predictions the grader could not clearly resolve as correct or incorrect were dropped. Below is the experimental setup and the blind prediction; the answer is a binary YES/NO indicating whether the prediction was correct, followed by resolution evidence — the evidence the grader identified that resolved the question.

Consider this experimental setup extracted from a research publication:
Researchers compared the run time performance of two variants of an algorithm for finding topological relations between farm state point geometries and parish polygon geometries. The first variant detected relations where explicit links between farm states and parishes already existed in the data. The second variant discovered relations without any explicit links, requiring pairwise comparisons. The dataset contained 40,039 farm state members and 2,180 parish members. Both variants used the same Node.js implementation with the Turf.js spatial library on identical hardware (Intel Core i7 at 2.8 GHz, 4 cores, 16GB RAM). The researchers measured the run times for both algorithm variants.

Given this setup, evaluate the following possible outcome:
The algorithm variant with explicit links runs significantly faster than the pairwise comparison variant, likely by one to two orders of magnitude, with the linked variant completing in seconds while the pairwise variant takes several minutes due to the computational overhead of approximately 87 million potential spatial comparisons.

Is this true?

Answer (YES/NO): NO